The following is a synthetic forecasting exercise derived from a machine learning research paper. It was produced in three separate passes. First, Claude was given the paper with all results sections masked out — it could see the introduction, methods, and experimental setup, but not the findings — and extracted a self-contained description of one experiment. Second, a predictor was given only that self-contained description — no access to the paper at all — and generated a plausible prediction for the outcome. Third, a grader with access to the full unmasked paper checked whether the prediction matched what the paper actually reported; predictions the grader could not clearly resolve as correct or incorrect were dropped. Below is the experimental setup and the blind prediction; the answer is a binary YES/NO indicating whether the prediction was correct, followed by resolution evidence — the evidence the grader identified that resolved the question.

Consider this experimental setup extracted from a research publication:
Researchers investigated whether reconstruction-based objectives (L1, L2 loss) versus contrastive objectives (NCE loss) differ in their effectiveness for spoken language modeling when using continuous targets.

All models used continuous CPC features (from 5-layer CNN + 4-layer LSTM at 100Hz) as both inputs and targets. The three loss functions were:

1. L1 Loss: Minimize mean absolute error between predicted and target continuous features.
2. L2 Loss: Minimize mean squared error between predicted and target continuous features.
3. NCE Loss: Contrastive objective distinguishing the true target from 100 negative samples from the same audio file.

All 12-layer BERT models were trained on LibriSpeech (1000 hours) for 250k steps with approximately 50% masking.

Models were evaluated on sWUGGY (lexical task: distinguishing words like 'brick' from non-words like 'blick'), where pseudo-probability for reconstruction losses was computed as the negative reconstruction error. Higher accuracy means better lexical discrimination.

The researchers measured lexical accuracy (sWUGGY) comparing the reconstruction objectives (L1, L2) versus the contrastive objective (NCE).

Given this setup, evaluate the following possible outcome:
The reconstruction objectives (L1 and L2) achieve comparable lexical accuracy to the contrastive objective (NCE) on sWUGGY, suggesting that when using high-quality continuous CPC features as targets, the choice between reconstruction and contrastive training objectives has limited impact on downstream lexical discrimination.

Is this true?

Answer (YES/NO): NO